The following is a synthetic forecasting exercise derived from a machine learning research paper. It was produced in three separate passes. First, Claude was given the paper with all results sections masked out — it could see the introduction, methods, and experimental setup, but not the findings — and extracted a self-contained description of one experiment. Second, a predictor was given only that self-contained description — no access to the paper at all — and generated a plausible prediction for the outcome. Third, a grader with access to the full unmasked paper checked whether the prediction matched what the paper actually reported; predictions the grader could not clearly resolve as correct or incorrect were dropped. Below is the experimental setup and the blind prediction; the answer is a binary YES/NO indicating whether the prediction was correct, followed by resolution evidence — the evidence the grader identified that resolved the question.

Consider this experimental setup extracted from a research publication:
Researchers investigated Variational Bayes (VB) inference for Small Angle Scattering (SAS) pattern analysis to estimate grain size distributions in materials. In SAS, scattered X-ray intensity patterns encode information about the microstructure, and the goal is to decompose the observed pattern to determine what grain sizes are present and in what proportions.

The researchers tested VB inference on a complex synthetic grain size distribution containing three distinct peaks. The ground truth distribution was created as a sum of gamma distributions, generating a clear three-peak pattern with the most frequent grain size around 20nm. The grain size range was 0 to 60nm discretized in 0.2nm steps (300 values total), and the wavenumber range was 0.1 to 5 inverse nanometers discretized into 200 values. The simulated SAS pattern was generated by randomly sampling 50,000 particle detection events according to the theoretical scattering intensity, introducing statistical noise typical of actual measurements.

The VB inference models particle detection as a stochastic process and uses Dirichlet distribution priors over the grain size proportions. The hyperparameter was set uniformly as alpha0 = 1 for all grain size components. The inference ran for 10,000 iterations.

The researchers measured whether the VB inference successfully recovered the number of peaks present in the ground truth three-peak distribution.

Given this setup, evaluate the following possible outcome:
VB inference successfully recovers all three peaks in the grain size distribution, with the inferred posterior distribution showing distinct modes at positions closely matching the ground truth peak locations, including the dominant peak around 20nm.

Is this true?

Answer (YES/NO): NO